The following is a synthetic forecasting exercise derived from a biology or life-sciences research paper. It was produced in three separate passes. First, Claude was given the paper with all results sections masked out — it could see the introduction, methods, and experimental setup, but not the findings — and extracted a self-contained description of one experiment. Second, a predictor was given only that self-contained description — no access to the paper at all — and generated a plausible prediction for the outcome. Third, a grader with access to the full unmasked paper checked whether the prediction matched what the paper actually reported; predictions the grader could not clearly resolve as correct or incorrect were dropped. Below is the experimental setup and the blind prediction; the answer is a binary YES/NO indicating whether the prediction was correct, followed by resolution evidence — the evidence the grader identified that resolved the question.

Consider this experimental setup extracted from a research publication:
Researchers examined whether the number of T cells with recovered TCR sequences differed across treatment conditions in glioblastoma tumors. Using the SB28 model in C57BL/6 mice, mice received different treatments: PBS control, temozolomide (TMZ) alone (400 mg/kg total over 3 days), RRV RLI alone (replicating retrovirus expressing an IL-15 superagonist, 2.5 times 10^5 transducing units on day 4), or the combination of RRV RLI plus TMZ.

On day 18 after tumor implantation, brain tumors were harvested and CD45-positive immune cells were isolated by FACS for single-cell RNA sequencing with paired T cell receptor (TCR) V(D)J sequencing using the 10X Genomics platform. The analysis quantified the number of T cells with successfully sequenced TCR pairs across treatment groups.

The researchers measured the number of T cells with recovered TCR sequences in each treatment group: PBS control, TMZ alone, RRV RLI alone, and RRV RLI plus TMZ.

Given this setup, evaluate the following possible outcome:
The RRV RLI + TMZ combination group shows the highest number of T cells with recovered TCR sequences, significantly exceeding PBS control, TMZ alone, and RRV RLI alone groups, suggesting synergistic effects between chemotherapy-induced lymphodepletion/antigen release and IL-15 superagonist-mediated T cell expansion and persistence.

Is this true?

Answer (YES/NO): YES